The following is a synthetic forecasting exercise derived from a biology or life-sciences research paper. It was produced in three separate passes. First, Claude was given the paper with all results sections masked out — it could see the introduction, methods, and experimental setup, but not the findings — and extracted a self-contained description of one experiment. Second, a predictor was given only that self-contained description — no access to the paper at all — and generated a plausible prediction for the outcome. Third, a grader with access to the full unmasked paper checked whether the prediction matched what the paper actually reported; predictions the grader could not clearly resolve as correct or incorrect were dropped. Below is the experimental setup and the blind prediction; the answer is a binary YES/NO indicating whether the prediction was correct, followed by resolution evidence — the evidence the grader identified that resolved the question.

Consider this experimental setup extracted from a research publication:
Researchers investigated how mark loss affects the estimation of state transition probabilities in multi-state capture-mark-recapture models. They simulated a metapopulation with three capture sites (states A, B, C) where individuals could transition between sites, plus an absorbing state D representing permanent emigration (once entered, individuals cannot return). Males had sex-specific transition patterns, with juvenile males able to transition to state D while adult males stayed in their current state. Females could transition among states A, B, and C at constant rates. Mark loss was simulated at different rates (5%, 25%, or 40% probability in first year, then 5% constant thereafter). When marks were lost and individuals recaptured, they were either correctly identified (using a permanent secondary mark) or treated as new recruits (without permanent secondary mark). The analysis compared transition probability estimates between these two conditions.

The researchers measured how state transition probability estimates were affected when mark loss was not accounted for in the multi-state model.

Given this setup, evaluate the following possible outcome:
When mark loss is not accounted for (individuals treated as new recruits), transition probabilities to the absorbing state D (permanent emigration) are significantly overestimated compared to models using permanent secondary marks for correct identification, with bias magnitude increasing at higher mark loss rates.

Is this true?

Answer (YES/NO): NO